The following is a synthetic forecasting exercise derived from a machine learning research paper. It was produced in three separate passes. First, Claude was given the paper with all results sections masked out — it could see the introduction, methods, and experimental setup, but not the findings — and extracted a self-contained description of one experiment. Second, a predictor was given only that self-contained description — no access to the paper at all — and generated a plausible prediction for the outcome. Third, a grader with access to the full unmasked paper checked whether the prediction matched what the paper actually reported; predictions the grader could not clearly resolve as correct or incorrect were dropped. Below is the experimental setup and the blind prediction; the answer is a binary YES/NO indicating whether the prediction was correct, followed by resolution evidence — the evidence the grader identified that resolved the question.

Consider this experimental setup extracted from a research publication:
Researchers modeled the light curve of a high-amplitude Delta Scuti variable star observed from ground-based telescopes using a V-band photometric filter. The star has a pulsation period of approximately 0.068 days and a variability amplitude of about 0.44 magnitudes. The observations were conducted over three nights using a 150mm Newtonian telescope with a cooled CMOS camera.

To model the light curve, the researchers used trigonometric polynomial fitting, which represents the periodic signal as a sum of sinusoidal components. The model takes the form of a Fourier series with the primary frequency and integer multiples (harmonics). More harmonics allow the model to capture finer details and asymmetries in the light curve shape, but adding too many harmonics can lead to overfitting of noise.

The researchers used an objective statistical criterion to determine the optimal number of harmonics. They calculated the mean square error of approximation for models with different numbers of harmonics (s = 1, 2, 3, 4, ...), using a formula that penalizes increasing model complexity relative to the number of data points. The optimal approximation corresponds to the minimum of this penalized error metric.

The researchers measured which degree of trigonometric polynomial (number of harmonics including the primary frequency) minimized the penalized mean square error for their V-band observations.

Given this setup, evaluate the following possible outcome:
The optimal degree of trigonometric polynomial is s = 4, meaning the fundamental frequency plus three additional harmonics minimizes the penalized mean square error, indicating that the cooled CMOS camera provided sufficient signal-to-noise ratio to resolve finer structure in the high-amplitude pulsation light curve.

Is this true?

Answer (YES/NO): NO